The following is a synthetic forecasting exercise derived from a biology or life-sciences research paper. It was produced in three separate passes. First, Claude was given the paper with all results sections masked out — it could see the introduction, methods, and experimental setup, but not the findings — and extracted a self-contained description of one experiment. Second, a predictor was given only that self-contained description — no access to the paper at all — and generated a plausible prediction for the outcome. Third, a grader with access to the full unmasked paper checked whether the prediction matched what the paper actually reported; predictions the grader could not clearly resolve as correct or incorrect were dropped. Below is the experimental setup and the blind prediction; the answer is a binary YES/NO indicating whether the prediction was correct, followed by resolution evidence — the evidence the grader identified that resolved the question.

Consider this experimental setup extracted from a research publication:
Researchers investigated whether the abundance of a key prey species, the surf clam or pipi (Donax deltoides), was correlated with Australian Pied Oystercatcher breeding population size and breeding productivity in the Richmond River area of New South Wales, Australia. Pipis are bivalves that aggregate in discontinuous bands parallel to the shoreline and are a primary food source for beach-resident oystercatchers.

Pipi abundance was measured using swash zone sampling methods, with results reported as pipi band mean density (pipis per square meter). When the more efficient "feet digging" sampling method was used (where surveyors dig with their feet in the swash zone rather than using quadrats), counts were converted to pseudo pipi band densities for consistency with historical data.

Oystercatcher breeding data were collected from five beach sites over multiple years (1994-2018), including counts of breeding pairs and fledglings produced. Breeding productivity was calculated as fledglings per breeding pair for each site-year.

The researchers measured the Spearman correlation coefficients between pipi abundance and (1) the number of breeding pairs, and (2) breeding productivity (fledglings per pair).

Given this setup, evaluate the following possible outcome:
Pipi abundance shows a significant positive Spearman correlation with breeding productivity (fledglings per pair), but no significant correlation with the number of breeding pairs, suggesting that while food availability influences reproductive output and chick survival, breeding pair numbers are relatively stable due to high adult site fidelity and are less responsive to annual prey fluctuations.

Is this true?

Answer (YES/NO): NO